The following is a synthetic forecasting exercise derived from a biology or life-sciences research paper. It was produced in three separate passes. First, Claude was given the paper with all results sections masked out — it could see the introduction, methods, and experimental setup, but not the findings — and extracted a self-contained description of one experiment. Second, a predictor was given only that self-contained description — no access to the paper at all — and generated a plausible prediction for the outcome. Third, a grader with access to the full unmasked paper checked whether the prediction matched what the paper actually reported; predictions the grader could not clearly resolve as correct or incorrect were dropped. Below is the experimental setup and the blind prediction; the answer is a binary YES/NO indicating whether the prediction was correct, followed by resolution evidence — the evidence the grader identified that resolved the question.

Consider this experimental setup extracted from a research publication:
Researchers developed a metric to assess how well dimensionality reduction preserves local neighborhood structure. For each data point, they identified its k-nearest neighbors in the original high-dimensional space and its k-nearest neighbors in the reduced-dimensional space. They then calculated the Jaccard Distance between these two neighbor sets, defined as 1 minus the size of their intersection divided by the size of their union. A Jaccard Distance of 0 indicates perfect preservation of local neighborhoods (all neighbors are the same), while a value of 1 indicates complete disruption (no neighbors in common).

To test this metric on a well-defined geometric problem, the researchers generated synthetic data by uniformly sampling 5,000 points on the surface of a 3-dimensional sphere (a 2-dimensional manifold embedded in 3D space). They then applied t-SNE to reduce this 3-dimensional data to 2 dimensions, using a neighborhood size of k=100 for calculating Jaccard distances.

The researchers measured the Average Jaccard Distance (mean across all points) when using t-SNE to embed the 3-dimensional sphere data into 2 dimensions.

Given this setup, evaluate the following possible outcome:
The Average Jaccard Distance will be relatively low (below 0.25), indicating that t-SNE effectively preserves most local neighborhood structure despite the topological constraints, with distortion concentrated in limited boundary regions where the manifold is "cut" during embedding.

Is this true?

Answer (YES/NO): NO